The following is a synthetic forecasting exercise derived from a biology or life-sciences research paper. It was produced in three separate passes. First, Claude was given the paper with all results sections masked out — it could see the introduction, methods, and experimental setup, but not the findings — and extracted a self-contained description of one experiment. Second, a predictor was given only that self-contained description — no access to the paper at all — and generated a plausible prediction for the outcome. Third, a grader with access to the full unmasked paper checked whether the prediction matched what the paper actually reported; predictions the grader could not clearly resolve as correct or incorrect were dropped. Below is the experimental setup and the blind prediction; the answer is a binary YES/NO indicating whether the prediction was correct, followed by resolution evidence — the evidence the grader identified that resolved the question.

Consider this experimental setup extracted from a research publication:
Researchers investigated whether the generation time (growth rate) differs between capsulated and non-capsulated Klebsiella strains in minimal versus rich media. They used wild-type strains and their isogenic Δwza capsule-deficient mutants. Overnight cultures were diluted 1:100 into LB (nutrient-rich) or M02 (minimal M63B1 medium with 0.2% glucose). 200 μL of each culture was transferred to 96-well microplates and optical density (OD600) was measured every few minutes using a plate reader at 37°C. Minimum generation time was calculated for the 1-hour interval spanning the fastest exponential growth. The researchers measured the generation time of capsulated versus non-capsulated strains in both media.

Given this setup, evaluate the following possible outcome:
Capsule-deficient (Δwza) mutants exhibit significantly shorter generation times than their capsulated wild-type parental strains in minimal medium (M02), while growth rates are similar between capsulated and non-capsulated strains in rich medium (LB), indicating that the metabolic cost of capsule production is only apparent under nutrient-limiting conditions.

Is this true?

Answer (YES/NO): NO